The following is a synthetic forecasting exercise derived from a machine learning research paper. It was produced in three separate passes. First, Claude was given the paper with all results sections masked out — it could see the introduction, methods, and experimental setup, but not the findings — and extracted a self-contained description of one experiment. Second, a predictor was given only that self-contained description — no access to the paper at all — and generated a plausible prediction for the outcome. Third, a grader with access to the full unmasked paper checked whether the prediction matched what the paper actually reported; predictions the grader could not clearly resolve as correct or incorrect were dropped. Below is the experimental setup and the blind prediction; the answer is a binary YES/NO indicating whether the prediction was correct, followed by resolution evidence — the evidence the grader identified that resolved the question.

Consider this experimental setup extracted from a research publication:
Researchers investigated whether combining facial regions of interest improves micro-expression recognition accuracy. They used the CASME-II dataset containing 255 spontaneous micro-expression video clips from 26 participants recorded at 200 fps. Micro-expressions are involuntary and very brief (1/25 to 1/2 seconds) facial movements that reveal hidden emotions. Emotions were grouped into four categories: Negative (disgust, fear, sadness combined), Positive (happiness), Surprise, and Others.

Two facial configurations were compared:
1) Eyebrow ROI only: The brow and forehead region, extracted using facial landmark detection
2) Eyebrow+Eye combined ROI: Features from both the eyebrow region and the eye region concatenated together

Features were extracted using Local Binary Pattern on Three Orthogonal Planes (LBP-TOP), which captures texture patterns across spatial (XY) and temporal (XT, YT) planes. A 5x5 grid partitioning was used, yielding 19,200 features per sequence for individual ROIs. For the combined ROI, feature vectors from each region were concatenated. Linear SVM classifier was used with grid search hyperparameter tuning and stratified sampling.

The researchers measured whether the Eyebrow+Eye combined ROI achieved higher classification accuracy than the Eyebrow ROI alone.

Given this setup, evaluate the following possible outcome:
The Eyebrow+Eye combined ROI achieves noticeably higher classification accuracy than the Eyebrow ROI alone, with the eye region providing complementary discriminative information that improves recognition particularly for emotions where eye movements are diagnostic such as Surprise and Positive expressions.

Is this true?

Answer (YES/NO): NO